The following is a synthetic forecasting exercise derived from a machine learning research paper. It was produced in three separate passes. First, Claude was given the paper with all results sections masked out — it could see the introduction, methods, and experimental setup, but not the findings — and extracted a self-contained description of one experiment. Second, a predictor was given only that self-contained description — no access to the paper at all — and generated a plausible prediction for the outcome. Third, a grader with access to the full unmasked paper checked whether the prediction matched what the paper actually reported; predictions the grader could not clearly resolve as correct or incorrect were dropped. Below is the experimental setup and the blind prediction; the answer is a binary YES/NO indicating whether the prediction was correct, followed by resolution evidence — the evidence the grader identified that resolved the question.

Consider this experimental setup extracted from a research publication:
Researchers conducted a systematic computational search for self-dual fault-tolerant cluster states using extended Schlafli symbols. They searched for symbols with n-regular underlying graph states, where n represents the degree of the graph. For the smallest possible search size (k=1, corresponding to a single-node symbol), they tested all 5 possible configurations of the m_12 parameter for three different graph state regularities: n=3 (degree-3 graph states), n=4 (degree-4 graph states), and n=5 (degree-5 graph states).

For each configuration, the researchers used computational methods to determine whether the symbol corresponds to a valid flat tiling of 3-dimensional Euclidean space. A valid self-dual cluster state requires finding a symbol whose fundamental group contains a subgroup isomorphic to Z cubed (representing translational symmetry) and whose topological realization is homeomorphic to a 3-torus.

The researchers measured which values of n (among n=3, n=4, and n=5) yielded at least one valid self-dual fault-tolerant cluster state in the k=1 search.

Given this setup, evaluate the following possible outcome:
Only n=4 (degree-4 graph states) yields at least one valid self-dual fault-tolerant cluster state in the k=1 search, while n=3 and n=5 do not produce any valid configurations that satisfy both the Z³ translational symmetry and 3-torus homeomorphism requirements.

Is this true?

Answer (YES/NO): YES